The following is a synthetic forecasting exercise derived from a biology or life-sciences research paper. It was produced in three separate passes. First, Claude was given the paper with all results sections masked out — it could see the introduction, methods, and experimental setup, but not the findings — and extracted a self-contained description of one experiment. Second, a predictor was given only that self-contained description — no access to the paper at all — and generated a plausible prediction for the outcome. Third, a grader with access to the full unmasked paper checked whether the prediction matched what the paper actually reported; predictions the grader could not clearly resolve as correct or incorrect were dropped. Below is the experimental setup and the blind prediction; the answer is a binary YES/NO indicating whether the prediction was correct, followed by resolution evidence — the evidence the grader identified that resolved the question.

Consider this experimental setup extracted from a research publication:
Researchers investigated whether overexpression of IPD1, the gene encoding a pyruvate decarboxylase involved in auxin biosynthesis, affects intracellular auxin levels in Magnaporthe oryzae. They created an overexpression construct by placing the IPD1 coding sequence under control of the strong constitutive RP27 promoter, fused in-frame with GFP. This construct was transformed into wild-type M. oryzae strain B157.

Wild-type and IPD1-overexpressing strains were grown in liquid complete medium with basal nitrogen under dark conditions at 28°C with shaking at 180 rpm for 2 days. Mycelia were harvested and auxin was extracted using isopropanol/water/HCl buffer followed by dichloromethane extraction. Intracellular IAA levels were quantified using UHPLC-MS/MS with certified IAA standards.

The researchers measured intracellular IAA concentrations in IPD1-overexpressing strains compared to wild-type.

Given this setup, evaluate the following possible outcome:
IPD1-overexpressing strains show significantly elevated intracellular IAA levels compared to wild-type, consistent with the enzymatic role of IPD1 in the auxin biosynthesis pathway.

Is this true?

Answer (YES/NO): YES